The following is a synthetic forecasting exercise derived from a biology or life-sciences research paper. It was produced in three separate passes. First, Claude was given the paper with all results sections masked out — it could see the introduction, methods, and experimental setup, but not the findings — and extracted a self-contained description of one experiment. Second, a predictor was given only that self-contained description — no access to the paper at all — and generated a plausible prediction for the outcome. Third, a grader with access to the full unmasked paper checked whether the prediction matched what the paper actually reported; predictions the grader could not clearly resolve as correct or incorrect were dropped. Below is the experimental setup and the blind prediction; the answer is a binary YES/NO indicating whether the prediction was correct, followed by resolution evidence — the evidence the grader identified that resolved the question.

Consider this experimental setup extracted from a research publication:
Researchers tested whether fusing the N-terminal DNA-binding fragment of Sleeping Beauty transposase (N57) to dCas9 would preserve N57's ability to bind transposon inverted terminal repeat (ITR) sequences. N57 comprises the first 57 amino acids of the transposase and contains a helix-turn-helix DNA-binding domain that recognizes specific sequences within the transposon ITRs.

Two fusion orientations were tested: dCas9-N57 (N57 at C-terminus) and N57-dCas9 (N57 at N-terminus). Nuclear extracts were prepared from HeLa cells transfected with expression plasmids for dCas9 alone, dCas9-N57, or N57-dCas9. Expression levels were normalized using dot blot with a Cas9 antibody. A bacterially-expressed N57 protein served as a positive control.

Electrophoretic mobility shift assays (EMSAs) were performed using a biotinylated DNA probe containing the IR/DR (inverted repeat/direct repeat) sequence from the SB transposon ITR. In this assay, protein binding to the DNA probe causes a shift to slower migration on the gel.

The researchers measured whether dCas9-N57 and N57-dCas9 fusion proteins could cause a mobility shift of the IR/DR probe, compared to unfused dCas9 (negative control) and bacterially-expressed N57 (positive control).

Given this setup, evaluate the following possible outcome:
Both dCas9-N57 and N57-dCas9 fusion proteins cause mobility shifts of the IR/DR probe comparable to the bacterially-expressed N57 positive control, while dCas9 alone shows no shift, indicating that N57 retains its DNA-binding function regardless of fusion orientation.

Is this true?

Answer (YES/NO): NO